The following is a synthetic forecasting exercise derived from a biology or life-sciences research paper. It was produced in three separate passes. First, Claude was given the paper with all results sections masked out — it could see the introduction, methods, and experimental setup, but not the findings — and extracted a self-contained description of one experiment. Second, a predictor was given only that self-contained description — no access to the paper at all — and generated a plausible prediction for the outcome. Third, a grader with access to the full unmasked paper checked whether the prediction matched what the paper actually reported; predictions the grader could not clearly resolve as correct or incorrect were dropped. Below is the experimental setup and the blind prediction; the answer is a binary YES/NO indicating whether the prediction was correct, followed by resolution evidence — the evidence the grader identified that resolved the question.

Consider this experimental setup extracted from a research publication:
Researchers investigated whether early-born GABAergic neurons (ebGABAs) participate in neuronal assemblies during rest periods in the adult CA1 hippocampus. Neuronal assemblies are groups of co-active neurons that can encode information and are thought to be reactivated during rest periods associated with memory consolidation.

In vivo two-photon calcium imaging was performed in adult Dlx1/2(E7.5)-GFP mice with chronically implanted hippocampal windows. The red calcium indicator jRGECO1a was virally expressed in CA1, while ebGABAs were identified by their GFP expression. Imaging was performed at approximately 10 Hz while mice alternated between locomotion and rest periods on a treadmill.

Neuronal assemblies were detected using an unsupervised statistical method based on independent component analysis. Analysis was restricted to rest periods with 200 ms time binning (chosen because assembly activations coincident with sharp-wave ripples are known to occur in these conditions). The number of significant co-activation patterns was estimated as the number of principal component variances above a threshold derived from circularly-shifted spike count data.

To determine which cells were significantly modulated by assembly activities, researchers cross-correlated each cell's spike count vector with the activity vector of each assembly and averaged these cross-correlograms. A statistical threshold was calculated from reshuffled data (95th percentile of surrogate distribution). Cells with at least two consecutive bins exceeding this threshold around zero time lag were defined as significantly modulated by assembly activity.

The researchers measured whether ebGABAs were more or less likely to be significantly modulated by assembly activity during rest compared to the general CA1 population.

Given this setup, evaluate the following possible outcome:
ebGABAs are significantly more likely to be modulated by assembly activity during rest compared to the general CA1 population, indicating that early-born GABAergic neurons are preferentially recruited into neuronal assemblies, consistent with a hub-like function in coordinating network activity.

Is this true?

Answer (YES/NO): YES